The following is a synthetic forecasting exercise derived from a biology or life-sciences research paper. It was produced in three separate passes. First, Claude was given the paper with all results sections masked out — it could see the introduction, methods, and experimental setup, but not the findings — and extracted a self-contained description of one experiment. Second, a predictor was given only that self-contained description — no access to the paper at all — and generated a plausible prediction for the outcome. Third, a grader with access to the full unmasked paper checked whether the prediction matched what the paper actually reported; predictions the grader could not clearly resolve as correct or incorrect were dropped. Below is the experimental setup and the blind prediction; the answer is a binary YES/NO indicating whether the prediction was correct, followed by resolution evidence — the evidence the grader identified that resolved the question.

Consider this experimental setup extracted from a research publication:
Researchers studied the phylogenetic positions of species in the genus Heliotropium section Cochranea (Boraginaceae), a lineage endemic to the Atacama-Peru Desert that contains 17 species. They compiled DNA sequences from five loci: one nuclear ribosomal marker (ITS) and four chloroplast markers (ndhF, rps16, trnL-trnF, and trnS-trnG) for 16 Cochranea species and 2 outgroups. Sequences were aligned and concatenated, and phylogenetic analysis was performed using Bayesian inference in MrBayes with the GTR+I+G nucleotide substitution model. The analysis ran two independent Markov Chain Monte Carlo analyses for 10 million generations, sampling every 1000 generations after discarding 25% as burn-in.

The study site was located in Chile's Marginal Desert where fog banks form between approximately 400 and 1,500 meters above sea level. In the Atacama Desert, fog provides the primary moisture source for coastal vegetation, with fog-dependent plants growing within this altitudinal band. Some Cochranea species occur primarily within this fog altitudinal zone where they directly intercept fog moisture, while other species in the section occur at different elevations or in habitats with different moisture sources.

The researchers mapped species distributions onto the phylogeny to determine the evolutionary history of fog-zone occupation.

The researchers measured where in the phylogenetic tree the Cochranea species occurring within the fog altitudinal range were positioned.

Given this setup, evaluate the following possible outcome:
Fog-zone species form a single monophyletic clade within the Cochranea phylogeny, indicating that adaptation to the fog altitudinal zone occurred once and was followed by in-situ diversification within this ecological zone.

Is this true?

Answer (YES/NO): NO